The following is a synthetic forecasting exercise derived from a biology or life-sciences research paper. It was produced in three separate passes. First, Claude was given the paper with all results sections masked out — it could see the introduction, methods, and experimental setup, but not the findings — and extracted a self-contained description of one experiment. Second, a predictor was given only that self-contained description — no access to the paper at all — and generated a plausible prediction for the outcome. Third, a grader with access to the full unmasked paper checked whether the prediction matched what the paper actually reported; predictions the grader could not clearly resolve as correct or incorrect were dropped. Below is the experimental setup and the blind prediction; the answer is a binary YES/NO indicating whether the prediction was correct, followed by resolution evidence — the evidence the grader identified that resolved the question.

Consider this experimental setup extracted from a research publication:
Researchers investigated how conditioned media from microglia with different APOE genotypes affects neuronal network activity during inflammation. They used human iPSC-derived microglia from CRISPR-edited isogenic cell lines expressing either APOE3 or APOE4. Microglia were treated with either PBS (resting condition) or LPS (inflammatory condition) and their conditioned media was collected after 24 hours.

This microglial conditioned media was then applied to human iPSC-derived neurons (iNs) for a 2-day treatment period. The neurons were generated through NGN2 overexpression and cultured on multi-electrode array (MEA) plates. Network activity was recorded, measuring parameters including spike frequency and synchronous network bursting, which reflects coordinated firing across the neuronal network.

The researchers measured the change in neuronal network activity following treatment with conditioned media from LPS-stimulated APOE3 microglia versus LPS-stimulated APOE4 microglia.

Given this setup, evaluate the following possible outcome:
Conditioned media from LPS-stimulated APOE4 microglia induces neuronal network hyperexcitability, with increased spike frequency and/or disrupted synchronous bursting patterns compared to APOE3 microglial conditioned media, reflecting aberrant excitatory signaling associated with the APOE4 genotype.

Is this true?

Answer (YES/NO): YES